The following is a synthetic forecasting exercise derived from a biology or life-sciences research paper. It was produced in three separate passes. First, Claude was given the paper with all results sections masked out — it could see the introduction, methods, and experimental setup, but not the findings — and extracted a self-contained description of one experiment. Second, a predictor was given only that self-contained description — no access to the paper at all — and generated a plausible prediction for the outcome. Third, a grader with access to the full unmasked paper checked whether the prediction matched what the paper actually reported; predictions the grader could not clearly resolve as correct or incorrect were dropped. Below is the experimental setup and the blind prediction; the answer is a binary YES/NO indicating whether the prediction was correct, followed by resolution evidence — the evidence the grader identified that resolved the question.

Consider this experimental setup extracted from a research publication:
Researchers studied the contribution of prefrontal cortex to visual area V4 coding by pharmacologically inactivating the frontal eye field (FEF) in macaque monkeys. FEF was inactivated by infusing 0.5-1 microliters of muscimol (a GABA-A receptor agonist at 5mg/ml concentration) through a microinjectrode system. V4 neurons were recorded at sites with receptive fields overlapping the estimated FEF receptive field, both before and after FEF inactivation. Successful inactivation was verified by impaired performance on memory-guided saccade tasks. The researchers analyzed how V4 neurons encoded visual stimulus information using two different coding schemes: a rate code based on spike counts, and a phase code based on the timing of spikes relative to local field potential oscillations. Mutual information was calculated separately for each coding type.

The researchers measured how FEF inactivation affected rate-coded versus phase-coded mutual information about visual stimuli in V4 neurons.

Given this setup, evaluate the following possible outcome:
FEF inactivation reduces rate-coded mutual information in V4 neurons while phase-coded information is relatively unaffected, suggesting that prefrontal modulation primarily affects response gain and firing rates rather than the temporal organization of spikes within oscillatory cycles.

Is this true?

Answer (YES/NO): NO